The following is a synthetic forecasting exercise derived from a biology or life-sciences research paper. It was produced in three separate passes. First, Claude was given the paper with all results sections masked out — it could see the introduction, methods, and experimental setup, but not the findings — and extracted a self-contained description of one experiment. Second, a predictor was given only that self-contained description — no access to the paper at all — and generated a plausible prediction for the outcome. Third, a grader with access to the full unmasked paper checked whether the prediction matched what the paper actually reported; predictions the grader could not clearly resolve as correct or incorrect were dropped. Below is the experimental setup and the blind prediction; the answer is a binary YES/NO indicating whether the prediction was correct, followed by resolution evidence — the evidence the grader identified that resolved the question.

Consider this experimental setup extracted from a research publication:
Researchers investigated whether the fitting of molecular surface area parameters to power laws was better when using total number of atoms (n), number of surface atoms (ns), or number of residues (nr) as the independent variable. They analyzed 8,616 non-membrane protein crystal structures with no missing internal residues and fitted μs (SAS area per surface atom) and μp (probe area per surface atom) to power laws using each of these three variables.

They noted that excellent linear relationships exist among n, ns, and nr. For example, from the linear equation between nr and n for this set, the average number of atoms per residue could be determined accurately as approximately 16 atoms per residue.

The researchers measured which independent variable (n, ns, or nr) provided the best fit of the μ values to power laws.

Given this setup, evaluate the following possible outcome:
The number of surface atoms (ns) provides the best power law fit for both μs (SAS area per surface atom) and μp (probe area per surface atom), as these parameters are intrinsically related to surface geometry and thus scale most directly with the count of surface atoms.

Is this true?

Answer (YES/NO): NO